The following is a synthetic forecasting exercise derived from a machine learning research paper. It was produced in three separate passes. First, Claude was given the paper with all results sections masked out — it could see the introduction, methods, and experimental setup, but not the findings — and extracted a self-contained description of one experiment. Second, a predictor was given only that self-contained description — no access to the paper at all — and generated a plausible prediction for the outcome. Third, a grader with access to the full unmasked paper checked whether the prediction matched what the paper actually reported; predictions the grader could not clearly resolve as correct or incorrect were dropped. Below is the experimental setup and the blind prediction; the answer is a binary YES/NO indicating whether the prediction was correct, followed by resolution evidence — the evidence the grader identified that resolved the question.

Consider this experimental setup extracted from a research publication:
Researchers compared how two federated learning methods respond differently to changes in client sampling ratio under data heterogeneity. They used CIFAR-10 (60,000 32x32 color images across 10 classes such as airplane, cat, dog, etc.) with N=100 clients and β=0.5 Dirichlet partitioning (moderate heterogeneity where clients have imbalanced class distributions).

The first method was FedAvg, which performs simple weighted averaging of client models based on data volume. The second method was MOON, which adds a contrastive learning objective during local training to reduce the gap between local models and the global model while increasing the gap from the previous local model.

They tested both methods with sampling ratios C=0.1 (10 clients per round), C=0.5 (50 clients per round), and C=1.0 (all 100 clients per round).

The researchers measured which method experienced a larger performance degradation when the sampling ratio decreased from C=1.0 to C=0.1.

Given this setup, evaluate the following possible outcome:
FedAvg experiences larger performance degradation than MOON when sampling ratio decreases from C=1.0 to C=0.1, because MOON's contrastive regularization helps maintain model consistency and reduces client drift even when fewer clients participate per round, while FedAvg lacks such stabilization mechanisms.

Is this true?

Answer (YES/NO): YES